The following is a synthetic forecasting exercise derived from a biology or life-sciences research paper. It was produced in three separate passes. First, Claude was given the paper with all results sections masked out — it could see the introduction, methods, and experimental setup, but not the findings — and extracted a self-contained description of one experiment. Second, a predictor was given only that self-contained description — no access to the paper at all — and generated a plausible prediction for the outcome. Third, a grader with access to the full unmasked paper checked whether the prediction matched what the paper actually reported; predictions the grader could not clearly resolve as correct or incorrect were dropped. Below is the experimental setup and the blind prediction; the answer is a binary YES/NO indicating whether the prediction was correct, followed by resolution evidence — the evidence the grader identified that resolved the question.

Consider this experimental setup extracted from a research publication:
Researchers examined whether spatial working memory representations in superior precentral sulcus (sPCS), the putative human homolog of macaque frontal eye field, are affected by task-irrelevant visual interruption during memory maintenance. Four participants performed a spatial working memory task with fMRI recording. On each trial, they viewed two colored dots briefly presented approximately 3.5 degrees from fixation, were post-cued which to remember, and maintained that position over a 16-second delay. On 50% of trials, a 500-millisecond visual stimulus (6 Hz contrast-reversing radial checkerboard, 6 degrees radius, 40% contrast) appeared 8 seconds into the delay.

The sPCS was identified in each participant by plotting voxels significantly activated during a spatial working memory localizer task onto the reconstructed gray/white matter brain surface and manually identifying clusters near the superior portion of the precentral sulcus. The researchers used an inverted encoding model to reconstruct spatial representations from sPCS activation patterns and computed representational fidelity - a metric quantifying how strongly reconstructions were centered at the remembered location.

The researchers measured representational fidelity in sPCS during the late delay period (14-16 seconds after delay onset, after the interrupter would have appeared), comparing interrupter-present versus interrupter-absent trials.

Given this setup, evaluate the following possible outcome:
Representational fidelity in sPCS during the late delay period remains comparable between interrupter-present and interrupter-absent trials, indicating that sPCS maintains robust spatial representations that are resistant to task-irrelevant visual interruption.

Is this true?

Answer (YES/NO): YES